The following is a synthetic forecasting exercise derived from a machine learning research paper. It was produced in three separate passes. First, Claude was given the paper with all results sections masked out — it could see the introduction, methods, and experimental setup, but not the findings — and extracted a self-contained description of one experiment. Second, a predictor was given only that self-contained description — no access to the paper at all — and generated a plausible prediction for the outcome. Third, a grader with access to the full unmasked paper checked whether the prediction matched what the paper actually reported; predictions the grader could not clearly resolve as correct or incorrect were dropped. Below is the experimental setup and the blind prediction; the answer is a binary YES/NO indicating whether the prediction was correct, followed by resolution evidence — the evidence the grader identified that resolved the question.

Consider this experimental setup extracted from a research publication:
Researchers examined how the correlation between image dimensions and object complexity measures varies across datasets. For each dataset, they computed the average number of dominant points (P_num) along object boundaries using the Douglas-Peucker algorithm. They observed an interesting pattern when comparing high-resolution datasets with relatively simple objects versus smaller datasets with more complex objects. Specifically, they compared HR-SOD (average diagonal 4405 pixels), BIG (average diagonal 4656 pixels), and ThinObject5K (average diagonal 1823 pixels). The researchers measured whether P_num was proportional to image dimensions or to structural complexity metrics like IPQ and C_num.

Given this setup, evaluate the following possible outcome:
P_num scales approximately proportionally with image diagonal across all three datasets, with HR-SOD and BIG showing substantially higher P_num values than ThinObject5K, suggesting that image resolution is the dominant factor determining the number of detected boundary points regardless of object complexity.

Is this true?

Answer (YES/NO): NO